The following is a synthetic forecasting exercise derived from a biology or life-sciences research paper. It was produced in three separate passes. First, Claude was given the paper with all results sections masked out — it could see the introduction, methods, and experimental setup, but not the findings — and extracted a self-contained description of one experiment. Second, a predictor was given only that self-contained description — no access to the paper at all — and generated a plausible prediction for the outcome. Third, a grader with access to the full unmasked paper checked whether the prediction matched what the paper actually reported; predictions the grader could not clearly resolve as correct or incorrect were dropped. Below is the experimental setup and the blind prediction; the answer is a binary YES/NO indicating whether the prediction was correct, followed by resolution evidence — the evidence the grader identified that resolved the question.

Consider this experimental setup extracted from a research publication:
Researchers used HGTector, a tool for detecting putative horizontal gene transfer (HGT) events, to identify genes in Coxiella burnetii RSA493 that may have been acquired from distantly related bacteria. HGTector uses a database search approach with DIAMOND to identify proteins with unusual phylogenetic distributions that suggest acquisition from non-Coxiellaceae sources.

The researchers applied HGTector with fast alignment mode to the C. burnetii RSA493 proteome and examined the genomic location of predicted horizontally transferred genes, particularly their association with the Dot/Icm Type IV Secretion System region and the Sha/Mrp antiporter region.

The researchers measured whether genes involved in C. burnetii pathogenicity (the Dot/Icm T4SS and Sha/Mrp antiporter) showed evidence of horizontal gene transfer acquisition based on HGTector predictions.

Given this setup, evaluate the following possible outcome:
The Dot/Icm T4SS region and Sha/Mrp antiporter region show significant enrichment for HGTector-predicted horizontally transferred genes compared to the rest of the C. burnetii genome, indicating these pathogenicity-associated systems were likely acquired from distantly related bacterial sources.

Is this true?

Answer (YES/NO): NO